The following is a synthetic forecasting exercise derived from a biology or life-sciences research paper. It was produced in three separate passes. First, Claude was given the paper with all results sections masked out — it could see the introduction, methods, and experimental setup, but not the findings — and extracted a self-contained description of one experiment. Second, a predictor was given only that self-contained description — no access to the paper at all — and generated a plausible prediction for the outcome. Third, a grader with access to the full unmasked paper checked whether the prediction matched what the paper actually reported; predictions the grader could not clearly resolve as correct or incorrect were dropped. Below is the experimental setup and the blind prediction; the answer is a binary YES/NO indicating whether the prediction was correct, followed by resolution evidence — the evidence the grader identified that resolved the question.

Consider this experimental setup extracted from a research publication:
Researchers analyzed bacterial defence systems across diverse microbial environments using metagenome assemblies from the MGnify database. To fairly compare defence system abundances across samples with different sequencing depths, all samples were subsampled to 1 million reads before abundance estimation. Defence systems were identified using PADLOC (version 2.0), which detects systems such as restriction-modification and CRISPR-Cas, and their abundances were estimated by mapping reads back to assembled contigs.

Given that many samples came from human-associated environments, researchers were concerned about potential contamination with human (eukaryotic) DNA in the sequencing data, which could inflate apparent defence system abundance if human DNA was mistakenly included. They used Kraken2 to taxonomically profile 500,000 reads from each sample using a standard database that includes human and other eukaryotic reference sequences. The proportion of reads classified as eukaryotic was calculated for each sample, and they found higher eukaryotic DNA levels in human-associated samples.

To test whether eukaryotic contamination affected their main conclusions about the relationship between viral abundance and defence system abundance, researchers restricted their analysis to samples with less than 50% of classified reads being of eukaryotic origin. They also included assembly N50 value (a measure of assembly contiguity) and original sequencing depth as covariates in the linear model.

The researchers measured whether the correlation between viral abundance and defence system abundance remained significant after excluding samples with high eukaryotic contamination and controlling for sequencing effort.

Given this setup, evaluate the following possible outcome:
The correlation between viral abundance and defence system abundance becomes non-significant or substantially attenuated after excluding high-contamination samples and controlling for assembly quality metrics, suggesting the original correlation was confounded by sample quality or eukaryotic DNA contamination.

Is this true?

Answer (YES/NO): NO